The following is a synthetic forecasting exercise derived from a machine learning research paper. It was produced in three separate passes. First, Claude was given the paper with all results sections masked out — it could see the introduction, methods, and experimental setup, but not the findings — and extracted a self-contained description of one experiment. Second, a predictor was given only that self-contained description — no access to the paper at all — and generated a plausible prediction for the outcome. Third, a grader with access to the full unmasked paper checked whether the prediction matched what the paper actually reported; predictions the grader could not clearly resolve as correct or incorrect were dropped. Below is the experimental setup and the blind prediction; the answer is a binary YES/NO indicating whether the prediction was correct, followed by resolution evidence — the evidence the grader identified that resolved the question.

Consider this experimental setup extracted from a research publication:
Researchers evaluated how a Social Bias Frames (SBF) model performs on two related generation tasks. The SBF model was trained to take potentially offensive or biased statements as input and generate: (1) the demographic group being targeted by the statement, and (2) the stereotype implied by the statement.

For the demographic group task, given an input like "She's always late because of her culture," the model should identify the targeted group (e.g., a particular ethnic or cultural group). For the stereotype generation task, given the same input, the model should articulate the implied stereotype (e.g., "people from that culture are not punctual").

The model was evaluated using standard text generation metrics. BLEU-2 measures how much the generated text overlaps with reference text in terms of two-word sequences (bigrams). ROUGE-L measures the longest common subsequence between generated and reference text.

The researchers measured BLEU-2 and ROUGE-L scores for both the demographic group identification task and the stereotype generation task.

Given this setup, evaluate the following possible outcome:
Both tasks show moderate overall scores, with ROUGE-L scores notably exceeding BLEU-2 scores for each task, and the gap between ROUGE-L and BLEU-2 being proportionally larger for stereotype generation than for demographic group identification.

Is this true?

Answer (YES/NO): NO